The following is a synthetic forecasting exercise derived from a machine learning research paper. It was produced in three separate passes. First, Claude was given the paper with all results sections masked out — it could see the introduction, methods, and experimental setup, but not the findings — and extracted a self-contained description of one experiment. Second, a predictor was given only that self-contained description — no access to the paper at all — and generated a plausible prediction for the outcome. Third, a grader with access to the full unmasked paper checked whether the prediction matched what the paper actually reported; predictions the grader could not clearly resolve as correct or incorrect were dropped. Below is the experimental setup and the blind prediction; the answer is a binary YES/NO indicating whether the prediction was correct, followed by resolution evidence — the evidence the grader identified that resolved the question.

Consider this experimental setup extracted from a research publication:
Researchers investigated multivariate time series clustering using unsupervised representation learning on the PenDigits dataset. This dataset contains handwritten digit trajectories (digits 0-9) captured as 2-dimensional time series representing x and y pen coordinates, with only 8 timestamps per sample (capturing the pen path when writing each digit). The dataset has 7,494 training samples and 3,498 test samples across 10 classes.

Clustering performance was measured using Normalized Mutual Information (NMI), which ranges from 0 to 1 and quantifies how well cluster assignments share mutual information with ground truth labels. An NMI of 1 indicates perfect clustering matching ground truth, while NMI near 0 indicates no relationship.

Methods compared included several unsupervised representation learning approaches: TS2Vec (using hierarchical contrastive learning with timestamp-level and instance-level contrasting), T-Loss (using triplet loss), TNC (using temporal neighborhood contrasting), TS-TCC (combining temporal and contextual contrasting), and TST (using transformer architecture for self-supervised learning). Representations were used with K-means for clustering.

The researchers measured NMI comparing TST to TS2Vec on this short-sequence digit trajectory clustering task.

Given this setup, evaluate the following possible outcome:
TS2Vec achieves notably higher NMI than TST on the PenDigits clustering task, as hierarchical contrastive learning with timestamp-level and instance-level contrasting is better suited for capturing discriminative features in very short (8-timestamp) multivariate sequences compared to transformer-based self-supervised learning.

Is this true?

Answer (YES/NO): YES